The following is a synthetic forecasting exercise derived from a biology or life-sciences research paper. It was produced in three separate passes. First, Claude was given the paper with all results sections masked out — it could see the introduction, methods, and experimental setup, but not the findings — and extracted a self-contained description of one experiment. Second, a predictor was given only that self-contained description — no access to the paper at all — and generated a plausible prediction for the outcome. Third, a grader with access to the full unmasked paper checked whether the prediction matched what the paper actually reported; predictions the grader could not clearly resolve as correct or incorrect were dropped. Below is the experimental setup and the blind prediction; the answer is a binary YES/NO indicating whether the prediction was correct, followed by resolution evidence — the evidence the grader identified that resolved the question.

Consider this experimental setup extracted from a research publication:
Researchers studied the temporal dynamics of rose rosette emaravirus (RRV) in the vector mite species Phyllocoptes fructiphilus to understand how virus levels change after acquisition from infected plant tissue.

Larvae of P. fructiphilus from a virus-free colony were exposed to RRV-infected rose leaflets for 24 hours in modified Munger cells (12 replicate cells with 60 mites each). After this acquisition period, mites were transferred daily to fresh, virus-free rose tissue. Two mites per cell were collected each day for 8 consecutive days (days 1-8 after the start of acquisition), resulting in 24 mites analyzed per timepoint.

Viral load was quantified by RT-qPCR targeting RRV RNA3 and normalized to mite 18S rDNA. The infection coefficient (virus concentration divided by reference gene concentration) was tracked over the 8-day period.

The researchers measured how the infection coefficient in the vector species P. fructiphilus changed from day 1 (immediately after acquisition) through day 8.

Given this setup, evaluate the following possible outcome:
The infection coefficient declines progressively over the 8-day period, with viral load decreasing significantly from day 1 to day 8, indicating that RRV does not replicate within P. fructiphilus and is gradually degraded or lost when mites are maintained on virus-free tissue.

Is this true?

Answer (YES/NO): NO